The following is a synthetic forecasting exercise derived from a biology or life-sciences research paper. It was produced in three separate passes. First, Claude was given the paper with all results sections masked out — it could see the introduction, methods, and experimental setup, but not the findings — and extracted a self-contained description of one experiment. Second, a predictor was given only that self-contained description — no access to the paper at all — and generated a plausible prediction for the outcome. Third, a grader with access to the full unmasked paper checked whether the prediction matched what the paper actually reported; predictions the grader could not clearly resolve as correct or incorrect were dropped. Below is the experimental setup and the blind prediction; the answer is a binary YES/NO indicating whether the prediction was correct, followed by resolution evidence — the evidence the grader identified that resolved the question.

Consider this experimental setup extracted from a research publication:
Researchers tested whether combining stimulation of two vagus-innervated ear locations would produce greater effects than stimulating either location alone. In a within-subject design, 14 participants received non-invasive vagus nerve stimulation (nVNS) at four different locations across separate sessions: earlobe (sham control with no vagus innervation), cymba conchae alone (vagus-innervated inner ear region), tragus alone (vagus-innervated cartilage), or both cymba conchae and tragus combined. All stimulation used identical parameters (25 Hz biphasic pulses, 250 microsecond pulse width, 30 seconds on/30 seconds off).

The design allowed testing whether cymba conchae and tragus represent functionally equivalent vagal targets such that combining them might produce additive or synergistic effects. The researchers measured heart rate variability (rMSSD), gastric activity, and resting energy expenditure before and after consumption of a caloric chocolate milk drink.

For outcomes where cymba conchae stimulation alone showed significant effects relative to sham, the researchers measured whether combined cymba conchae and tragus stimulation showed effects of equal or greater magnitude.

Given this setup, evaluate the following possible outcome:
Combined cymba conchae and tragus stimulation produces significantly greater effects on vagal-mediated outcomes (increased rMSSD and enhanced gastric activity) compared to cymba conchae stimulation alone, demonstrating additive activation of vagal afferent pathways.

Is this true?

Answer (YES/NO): NO